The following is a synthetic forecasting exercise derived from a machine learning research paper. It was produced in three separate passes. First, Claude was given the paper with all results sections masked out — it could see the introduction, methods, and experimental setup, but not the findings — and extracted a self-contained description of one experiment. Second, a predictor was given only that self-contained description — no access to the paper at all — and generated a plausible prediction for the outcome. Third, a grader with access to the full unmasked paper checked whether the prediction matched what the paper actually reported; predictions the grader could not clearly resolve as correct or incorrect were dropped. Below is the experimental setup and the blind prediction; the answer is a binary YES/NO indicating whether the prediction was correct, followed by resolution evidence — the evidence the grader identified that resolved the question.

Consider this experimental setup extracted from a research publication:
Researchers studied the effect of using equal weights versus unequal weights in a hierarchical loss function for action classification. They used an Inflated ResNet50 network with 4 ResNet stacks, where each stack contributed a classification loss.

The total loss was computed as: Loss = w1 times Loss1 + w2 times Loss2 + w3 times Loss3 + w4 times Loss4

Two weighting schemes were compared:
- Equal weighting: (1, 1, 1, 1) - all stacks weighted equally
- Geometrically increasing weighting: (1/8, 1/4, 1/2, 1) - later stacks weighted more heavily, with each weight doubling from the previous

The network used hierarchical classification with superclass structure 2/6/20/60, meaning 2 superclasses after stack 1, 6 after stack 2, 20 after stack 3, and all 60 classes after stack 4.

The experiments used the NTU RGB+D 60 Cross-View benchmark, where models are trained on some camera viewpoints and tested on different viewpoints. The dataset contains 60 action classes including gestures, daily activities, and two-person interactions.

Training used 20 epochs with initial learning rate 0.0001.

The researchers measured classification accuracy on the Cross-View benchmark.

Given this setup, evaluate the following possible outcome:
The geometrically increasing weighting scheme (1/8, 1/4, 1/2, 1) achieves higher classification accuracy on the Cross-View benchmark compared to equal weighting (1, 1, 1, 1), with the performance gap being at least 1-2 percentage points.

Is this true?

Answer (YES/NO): NO